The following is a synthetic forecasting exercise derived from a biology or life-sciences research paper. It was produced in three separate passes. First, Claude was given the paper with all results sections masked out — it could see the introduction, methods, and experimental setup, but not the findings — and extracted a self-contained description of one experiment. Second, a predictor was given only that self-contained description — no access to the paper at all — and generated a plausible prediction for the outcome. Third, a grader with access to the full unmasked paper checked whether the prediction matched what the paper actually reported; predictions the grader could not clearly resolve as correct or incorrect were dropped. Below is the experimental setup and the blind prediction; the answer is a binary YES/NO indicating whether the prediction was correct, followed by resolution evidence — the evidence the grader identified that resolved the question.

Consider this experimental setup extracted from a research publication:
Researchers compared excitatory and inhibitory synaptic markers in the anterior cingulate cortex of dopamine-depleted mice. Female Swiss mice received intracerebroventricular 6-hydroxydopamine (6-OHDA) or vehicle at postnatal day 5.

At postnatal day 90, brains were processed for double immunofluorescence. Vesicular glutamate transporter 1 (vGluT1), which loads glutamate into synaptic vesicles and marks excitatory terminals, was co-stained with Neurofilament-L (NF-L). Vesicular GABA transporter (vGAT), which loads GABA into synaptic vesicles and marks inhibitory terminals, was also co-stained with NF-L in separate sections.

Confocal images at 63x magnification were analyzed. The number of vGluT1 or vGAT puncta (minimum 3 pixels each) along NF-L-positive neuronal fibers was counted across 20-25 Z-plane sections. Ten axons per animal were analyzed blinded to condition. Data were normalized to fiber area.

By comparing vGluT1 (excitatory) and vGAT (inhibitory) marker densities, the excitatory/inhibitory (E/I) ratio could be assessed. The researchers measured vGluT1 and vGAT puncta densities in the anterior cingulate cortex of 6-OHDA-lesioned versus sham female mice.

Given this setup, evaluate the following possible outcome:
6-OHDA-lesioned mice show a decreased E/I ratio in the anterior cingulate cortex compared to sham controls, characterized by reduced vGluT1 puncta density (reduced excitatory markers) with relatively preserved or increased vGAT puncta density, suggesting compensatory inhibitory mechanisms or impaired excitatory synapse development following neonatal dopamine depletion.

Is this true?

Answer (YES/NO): YES